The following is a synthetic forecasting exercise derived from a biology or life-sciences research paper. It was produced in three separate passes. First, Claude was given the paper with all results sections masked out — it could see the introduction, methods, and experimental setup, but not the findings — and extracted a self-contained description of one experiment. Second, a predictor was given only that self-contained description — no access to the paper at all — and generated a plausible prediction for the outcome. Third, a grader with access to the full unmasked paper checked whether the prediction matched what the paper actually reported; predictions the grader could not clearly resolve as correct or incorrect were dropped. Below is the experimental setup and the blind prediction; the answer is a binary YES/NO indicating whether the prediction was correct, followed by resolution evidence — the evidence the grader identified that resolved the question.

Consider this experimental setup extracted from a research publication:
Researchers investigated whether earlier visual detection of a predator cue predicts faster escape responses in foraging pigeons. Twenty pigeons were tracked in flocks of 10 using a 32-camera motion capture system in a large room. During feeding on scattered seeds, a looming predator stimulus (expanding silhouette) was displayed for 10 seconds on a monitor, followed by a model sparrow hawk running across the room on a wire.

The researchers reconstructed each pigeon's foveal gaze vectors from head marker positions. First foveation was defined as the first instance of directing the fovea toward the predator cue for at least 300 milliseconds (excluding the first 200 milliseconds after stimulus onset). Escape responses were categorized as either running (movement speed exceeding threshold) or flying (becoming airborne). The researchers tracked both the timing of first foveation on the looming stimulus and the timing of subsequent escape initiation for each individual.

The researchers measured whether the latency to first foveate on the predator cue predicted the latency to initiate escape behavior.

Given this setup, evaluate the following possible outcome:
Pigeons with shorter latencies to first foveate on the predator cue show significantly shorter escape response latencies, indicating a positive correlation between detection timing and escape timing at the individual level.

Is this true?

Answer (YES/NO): NO